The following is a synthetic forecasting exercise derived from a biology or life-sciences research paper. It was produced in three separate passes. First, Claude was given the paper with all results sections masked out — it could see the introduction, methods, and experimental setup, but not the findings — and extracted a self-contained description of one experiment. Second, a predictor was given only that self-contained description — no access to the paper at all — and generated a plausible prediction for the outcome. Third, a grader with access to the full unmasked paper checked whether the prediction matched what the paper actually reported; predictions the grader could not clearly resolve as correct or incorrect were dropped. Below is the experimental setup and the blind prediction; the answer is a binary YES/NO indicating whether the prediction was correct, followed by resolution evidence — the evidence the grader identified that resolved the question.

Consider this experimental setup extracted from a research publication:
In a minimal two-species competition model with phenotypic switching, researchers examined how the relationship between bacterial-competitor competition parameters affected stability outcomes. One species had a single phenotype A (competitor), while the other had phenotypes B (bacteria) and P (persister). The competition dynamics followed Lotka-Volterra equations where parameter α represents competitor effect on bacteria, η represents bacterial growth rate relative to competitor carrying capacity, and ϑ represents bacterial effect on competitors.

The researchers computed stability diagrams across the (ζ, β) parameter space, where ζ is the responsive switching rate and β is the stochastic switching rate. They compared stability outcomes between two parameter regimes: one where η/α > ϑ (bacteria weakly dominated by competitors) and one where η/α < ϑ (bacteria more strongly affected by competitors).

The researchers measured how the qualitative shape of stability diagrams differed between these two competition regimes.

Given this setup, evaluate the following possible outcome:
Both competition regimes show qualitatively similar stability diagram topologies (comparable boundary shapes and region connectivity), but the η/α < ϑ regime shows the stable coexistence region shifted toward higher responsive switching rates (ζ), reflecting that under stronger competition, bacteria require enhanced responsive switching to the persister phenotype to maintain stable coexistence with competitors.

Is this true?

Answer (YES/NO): NO